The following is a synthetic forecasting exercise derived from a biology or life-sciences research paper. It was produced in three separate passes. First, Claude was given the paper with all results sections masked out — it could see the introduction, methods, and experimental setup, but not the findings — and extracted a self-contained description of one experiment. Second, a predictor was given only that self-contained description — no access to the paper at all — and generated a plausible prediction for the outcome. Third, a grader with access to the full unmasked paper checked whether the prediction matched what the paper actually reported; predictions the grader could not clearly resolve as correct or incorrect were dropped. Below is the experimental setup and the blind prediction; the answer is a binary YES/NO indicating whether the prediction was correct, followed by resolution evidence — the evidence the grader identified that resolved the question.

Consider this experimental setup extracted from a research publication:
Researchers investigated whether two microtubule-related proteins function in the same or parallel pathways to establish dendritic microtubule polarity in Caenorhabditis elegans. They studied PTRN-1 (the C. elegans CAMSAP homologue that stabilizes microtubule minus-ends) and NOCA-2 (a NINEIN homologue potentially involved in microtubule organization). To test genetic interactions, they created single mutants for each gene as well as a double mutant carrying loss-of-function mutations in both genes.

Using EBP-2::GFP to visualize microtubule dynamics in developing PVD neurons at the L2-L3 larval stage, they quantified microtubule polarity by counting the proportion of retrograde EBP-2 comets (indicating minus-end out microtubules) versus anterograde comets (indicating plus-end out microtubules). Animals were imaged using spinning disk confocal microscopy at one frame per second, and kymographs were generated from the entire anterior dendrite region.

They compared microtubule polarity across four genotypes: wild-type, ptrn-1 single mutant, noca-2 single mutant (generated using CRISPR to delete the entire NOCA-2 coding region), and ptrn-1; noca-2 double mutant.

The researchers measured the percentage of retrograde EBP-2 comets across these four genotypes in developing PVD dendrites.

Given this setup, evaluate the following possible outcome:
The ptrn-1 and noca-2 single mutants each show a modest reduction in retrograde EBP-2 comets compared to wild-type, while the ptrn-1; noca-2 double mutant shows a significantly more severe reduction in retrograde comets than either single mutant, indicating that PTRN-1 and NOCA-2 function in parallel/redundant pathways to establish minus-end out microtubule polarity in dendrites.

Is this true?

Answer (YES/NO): YES